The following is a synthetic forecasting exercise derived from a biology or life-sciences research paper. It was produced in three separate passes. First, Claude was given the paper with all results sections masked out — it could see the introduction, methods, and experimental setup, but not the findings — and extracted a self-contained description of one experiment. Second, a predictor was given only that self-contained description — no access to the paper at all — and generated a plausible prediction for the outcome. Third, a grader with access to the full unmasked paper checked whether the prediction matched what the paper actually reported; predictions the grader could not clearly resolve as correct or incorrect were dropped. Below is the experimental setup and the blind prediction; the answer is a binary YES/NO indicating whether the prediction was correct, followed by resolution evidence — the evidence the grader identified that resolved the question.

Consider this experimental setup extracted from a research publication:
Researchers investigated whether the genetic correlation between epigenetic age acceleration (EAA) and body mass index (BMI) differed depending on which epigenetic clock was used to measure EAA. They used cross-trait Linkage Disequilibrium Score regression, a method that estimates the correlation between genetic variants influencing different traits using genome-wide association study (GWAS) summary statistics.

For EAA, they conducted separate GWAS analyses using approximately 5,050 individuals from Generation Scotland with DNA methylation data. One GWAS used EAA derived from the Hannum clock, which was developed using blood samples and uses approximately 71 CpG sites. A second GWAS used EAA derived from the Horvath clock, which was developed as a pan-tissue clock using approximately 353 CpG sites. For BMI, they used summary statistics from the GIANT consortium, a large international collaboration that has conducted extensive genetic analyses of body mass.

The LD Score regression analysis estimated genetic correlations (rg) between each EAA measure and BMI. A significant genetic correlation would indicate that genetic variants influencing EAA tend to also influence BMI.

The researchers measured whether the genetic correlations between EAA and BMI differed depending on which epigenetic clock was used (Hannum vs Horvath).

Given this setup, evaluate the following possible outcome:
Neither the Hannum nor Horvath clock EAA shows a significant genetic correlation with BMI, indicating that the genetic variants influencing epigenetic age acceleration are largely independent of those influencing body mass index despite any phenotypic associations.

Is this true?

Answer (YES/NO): NO